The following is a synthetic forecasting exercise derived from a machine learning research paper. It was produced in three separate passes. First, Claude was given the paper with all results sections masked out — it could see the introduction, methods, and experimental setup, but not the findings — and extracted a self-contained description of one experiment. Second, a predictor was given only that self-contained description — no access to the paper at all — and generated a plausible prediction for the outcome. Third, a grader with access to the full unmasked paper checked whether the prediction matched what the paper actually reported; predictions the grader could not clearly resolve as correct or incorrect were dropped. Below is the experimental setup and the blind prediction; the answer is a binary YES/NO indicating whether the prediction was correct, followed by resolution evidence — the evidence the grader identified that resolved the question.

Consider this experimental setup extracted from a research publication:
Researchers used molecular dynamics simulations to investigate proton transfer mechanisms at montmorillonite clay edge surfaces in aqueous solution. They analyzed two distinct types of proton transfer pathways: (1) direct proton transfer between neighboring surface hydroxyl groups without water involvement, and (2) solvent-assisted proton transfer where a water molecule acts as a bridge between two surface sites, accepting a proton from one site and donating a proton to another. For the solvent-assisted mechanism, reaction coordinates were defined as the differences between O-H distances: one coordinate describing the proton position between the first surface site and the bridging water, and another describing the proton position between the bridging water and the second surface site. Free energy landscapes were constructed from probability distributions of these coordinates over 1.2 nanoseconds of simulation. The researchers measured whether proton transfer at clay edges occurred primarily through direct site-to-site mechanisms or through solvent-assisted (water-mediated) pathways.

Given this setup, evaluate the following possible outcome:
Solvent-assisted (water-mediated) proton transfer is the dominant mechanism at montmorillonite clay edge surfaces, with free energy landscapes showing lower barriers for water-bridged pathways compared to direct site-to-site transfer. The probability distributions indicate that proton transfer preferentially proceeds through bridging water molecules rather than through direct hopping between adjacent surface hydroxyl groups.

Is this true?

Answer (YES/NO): NO